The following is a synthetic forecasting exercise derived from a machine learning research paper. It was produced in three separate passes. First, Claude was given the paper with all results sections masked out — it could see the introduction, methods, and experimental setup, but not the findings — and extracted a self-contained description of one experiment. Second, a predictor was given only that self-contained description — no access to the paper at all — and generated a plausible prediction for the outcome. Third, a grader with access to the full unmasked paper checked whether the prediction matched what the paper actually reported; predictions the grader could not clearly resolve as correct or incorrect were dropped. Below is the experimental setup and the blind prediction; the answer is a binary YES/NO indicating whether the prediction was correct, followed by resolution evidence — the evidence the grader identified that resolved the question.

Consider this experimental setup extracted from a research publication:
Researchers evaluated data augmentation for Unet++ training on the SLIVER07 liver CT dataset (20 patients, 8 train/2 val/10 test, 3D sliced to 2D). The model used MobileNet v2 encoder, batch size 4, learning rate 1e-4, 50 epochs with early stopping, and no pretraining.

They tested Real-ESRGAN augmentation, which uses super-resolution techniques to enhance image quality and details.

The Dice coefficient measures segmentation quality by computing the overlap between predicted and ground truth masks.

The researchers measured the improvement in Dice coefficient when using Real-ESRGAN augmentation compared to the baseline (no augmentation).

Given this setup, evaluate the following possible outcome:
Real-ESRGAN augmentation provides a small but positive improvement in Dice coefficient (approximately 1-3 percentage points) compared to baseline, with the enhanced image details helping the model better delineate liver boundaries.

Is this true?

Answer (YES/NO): NO